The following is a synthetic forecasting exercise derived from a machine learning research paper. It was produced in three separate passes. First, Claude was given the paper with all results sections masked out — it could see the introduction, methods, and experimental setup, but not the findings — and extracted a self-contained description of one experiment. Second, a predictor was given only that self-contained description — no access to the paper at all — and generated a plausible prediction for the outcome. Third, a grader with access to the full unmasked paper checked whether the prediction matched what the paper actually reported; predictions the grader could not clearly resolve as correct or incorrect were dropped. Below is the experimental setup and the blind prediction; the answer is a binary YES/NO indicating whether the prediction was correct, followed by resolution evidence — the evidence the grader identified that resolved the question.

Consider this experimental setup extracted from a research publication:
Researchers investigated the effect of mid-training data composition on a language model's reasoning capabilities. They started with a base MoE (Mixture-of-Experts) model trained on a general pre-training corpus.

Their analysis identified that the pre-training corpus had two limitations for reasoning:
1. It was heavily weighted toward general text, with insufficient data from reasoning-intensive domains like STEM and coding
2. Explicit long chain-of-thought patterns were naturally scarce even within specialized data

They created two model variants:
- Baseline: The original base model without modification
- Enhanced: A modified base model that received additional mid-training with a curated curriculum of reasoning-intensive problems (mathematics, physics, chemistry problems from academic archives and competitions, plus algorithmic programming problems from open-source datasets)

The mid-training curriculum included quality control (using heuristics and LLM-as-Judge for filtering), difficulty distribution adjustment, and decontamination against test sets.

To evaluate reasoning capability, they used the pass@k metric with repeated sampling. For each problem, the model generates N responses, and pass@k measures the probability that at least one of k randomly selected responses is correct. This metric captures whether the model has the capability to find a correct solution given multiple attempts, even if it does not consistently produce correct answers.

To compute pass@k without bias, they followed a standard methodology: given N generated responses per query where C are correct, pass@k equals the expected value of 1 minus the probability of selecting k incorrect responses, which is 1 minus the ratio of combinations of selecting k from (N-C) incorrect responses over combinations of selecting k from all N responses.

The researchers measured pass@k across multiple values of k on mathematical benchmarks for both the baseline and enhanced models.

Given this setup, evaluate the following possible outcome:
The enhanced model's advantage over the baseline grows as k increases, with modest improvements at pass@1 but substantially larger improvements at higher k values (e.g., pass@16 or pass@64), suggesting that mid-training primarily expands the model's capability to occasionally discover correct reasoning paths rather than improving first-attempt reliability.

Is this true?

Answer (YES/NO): NO